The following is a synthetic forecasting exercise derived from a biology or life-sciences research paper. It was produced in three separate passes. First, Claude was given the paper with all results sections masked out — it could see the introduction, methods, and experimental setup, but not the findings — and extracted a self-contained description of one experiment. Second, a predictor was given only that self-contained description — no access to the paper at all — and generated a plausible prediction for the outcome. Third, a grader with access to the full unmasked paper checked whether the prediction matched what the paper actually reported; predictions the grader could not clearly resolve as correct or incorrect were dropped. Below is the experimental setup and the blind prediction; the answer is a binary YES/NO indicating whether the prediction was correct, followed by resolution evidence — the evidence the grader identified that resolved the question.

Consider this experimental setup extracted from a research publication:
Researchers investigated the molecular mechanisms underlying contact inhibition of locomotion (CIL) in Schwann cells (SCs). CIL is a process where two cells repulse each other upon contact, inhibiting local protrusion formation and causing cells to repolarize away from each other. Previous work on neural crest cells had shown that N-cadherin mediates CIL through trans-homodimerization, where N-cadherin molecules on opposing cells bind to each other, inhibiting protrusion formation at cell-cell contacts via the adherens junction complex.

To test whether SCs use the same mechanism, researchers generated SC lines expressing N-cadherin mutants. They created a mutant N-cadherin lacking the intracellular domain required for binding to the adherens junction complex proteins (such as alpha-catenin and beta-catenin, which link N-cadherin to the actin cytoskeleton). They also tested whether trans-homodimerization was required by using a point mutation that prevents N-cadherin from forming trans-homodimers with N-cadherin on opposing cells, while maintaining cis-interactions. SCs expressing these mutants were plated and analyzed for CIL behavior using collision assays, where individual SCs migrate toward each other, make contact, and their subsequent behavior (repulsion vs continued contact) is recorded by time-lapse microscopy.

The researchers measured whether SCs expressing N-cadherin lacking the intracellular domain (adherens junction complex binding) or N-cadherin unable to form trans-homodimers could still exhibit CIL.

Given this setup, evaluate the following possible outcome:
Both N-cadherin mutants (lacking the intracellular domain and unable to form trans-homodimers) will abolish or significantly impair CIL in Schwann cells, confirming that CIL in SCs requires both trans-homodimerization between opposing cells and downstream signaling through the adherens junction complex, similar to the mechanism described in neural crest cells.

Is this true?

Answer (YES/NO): NO